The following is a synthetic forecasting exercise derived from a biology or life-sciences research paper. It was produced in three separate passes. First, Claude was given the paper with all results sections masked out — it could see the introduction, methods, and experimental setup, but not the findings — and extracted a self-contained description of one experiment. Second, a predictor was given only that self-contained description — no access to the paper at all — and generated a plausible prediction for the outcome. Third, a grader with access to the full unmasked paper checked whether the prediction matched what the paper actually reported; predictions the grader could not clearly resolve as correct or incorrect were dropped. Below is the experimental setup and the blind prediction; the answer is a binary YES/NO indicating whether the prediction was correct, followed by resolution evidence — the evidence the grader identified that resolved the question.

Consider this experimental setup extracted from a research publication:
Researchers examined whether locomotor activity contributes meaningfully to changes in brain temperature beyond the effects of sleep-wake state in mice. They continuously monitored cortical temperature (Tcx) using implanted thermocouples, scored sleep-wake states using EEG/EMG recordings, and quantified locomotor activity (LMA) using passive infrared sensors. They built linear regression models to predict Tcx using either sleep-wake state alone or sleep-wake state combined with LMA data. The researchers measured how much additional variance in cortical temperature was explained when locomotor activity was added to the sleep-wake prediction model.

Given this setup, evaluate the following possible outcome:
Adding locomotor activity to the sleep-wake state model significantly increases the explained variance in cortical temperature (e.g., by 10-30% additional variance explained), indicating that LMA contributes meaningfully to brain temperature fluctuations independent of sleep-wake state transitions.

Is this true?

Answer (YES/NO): NO